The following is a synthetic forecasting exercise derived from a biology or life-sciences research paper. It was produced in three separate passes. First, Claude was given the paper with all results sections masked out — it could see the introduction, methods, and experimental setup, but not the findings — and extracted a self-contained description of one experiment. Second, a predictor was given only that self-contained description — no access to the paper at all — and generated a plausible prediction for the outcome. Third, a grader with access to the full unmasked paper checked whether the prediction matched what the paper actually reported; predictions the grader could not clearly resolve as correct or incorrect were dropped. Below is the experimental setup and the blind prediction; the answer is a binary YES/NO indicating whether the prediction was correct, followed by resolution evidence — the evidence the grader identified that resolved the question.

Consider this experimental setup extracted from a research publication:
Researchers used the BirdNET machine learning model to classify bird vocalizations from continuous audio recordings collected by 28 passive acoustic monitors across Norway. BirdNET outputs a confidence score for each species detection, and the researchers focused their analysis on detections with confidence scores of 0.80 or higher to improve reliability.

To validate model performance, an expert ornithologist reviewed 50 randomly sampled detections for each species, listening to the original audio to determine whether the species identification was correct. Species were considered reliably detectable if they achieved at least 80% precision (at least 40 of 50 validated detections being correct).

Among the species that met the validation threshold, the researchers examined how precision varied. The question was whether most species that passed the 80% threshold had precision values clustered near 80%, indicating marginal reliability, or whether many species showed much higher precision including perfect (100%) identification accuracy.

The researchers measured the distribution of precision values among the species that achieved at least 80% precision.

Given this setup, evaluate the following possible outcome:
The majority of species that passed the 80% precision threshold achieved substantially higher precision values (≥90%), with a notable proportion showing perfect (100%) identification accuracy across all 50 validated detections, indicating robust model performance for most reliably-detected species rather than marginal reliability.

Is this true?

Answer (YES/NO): YES